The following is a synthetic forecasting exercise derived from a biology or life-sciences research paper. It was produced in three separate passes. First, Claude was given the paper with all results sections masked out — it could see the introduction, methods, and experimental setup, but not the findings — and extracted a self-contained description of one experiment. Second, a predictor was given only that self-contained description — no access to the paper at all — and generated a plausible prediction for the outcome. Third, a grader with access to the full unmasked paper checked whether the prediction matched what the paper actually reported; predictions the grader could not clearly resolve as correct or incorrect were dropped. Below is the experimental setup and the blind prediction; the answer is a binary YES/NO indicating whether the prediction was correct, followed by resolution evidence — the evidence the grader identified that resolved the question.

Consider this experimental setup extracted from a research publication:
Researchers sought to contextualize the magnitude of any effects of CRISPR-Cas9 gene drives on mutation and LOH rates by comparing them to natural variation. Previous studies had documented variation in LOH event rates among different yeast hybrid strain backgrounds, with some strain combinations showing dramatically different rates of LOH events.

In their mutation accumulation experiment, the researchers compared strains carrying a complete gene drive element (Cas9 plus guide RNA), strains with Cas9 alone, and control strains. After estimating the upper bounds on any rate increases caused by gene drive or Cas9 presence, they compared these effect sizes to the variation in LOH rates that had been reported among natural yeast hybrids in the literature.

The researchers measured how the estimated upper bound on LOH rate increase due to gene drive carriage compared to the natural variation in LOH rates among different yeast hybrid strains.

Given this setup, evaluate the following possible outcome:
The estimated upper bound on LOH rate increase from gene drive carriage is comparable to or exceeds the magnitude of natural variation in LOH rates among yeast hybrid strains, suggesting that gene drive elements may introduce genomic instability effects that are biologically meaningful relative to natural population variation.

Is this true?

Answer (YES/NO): NO